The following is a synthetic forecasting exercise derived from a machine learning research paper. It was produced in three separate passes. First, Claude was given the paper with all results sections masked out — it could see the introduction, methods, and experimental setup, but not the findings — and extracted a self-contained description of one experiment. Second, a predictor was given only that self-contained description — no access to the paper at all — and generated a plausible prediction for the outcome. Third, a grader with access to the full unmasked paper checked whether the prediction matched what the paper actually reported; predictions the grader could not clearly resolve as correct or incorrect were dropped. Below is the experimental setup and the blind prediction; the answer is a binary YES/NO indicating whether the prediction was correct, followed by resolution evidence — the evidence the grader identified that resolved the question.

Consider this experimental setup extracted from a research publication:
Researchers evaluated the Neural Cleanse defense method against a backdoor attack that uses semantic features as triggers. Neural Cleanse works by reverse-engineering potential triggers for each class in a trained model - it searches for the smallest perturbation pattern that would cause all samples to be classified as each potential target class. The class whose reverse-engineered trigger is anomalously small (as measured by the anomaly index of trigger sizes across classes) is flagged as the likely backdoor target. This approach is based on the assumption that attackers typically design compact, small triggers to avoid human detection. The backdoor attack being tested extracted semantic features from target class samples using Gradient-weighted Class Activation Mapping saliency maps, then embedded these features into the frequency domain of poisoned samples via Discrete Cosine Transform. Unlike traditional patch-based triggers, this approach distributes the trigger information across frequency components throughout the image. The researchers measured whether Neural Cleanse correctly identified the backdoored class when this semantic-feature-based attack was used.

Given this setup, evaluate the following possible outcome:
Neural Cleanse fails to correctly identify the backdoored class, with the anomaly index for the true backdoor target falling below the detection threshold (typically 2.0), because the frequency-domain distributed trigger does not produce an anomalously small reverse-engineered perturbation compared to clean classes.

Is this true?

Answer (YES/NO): NO